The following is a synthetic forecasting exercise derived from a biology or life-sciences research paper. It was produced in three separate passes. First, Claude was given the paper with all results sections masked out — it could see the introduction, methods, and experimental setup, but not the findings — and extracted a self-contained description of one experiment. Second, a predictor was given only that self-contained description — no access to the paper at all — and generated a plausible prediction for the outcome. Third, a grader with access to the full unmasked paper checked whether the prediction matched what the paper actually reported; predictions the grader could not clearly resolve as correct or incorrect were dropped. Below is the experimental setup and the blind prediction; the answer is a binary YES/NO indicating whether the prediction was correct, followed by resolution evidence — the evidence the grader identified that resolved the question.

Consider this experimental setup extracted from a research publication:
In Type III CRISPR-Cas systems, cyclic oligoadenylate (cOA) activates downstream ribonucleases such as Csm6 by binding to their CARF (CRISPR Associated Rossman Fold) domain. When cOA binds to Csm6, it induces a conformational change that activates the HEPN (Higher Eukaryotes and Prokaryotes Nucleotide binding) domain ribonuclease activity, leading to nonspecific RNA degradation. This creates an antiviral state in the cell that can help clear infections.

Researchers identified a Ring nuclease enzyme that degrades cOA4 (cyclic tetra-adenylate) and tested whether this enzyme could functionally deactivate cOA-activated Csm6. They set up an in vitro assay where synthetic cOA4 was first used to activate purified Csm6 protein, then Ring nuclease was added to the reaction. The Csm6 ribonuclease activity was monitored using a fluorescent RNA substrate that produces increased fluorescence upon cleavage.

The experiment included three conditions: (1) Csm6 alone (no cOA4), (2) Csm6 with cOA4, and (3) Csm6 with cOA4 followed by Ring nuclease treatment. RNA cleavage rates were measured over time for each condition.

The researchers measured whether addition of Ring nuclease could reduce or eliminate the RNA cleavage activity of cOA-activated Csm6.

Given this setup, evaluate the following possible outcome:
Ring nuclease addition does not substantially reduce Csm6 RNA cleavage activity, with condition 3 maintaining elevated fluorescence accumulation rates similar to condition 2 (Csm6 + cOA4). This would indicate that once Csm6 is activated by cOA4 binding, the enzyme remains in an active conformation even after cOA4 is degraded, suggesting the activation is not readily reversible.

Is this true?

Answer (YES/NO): NO